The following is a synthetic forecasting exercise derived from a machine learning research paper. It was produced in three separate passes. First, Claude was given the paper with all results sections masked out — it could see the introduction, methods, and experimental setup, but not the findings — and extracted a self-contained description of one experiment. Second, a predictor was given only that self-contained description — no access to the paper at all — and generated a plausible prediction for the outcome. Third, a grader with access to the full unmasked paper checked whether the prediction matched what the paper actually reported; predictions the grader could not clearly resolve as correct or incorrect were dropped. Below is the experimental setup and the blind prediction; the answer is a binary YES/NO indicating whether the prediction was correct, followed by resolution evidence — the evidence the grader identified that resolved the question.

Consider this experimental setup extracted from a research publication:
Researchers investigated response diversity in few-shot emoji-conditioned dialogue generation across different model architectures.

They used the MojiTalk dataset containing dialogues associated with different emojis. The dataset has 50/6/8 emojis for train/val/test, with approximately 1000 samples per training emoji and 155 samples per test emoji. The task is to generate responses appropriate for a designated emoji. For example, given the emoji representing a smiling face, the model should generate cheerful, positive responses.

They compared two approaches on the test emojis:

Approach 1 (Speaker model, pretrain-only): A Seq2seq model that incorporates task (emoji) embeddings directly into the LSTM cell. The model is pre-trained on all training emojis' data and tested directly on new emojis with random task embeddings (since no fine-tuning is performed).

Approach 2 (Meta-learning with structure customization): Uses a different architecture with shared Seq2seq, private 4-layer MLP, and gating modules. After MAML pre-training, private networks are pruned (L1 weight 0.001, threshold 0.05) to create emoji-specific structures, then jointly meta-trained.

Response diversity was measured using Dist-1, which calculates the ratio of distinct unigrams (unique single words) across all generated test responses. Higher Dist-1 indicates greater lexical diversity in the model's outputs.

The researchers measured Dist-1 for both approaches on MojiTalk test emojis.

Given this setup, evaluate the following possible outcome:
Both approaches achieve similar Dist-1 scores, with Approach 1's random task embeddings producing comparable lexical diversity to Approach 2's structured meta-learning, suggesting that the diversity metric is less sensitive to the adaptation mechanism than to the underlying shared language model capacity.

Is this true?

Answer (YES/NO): NO